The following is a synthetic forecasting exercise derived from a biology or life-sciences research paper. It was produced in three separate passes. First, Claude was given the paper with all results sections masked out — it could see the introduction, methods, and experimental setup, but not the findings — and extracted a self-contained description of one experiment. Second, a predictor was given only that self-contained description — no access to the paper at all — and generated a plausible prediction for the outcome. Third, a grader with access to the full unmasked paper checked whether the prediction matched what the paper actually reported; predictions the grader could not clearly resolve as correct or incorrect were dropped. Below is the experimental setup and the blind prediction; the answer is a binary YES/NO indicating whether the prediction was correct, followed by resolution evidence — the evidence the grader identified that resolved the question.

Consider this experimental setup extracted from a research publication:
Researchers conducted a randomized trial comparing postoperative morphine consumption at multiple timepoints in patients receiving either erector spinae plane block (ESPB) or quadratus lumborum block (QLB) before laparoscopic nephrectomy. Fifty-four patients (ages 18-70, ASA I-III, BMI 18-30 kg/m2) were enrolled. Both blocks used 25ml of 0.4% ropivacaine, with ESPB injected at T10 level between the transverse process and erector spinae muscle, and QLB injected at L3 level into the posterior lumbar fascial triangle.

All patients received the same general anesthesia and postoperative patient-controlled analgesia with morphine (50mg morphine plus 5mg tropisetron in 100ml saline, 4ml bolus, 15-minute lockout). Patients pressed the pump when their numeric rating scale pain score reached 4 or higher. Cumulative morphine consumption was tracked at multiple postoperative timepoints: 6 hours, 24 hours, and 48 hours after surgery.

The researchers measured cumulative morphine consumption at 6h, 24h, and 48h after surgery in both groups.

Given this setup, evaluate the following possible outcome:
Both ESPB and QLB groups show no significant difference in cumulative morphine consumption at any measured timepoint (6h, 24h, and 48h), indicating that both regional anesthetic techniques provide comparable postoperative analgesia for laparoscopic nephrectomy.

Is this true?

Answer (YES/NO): NO